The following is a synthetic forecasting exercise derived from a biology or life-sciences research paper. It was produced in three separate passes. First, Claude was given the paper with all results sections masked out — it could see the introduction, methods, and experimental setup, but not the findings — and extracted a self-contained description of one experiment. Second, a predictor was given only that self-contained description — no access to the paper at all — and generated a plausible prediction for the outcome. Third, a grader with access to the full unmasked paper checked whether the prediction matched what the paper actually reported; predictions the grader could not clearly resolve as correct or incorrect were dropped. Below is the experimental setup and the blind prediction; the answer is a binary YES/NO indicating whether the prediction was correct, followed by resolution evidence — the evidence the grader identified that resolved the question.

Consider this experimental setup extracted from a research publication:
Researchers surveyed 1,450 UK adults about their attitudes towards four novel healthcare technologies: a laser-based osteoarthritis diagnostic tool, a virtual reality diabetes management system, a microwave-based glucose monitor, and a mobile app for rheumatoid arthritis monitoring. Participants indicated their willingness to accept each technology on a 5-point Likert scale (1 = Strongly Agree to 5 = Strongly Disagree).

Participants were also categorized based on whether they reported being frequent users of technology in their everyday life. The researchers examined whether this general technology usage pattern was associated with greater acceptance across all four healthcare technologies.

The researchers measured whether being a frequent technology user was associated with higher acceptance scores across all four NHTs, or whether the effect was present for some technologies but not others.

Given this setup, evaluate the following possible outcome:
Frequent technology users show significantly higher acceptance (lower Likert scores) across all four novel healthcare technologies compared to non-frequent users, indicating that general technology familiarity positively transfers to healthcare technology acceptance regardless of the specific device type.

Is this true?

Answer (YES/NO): NO